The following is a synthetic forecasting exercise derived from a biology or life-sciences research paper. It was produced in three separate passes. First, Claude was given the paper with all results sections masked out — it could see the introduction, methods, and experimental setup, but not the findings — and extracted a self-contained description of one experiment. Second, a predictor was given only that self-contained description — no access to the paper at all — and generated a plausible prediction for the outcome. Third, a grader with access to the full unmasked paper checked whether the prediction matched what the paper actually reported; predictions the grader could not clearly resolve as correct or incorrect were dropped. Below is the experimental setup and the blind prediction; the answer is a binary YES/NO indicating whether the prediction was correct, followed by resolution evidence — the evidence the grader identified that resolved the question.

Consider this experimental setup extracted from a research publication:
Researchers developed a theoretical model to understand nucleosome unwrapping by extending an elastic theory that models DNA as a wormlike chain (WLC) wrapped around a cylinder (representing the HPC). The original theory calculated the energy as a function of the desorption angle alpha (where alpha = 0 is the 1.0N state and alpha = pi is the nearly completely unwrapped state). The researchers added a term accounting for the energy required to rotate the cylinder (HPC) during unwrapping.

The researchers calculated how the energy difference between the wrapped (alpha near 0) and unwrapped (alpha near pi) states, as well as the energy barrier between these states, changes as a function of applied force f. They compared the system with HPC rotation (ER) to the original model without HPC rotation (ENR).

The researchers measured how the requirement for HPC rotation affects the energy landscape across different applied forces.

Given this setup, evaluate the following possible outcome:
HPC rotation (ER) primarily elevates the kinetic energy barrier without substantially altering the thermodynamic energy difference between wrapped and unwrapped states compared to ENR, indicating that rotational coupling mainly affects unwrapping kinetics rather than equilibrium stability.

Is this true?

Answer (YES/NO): NO